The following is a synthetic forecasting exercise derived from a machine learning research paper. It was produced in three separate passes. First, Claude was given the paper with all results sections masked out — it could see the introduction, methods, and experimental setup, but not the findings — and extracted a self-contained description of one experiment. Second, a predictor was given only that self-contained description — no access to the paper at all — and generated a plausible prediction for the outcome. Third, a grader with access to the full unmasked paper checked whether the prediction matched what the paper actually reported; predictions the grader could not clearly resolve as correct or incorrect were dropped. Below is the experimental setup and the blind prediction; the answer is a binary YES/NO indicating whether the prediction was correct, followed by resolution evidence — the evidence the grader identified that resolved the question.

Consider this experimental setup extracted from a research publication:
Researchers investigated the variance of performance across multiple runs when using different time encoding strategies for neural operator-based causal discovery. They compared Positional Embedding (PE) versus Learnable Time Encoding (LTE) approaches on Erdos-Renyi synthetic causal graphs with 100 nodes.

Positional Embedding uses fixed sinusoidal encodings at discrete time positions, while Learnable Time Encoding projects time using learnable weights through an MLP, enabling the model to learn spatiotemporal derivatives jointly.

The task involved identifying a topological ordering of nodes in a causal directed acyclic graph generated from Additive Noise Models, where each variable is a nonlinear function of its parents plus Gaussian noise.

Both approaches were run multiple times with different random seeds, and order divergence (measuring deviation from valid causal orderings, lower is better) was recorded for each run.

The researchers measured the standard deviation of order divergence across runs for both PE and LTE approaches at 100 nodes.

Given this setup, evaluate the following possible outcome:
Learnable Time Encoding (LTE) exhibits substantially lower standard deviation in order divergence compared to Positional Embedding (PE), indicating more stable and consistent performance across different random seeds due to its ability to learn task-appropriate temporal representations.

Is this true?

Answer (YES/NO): YES